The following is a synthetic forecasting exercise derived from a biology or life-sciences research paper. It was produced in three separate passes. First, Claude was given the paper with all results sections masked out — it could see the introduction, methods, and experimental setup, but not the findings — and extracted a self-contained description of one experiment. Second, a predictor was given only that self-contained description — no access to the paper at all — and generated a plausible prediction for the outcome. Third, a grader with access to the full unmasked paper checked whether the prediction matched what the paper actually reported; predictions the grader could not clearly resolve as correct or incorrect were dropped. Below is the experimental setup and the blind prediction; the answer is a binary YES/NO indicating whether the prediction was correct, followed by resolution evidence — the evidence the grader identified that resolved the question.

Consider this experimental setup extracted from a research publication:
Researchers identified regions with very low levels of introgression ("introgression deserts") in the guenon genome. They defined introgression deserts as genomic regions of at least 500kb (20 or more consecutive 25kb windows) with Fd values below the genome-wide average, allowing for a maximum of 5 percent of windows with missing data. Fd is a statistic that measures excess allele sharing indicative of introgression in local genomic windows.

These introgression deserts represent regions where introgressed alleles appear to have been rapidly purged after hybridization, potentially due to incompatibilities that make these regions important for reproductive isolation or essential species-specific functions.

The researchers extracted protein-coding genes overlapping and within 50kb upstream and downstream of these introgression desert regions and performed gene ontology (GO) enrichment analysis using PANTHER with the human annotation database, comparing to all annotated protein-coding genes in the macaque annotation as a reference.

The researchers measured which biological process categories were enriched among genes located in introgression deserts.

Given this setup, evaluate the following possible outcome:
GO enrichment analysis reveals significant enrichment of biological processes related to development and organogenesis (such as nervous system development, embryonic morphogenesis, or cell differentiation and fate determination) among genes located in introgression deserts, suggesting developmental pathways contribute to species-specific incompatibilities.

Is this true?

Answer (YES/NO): NO